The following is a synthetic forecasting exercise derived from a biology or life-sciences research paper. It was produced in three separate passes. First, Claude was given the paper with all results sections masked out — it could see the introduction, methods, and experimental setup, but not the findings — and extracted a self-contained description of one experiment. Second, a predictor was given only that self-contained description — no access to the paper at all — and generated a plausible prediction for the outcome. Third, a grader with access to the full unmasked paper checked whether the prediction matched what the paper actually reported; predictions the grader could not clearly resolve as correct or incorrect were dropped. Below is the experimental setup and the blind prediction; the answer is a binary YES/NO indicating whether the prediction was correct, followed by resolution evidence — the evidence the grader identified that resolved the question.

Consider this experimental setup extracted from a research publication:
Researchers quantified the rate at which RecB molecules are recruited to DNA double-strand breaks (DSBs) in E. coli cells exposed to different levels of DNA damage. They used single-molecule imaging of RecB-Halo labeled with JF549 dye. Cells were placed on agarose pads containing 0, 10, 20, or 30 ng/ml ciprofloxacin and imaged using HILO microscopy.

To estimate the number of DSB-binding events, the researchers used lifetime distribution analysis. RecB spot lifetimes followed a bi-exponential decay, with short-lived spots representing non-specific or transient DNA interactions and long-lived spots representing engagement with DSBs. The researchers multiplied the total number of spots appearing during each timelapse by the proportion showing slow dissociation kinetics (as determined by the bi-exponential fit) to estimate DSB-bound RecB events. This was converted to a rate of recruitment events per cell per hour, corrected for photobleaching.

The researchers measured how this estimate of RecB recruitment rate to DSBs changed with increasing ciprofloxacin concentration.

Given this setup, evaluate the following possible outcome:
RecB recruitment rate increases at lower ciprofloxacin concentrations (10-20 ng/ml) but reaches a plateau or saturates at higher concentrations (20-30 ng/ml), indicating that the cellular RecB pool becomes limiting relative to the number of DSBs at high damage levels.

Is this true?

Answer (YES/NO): NO